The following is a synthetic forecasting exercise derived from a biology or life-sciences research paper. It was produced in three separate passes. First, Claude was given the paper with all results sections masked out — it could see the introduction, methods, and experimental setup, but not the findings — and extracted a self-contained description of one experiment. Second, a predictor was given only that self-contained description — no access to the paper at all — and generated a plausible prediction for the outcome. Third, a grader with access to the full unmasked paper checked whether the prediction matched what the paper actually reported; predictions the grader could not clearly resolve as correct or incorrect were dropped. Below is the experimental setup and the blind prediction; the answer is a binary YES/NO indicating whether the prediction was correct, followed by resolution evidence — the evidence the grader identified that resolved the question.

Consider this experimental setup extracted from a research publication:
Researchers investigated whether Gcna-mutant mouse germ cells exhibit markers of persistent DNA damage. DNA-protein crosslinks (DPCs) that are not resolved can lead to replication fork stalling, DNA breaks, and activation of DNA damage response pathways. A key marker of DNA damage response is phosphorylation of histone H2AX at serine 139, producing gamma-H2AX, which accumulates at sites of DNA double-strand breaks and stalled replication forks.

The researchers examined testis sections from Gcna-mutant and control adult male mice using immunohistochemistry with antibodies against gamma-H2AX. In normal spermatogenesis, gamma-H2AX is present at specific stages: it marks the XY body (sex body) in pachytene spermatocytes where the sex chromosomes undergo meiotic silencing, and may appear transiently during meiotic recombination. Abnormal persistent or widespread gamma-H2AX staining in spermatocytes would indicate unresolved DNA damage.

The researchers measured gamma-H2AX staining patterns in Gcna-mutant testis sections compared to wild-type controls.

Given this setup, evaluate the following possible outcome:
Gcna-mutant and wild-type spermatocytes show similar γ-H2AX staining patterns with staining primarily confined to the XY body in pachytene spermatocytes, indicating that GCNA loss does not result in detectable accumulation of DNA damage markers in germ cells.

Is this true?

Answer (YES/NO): NO